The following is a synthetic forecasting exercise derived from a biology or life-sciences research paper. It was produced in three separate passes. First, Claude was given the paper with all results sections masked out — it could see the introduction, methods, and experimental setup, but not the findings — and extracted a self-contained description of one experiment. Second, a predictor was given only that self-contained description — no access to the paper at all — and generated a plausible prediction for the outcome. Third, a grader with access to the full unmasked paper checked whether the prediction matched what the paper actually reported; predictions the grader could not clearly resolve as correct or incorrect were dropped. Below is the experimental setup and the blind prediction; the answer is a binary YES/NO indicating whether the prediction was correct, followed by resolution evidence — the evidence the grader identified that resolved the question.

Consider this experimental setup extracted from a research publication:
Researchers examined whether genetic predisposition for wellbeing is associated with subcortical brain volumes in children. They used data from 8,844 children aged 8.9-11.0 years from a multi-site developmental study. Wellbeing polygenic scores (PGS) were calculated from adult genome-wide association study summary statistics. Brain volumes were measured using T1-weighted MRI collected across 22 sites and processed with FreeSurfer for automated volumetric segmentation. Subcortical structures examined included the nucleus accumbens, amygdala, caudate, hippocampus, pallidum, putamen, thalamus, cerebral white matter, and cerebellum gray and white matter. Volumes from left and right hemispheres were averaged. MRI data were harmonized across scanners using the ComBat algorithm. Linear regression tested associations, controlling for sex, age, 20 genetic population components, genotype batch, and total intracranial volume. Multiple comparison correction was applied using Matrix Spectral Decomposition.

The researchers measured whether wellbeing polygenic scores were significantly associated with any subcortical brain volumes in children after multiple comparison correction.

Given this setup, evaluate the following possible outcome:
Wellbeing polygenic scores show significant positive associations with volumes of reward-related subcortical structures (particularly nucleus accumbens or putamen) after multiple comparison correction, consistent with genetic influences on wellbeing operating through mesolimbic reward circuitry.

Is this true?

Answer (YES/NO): NO